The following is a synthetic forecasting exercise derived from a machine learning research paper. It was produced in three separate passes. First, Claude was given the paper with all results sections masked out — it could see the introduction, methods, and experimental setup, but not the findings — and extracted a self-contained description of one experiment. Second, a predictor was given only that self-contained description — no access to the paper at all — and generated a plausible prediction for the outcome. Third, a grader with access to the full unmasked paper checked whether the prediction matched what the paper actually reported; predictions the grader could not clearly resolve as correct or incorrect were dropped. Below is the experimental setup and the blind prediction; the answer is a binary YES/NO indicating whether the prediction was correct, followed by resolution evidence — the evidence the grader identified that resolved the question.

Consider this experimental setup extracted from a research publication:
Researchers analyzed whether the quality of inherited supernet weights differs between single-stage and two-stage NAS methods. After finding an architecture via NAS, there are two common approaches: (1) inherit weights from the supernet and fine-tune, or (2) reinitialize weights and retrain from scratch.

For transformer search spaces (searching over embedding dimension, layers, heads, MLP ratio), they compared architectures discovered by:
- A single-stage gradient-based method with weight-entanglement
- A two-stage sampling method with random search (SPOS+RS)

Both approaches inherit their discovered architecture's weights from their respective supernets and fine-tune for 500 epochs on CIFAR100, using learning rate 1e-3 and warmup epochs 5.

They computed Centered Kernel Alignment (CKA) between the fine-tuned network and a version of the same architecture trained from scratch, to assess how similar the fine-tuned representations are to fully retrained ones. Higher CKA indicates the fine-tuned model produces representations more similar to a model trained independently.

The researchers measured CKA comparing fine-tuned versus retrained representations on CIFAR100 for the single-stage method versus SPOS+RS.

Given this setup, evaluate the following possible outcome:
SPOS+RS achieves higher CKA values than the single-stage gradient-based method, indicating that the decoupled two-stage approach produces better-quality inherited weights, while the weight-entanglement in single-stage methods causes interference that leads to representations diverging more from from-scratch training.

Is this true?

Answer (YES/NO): NO